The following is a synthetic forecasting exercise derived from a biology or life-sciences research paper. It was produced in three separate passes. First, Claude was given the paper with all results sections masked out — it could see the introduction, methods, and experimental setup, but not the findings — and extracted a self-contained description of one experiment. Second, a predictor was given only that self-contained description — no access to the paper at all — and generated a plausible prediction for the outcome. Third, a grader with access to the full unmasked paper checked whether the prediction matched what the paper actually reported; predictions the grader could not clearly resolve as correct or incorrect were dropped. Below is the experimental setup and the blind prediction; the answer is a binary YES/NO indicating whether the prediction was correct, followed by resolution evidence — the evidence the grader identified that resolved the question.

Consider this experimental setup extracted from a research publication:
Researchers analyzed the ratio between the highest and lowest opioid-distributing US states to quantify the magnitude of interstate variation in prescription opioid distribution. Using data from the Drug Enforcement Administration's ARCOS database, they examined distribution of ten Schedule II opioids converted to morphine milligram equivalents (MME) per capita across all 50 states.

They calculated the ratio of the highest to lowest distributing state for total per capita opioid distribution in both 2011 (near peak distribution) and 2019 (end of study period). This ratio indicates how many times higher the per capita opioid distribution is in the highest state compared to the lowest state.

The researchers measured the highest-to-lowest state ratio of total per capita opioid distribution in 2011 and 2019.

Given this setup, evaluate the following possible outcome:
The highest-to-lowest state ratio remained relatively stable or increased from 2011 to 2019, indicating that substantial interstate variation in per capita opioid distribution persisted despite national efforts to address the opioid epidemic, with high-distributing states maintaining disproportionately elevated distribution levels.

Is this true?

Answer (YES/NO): NO